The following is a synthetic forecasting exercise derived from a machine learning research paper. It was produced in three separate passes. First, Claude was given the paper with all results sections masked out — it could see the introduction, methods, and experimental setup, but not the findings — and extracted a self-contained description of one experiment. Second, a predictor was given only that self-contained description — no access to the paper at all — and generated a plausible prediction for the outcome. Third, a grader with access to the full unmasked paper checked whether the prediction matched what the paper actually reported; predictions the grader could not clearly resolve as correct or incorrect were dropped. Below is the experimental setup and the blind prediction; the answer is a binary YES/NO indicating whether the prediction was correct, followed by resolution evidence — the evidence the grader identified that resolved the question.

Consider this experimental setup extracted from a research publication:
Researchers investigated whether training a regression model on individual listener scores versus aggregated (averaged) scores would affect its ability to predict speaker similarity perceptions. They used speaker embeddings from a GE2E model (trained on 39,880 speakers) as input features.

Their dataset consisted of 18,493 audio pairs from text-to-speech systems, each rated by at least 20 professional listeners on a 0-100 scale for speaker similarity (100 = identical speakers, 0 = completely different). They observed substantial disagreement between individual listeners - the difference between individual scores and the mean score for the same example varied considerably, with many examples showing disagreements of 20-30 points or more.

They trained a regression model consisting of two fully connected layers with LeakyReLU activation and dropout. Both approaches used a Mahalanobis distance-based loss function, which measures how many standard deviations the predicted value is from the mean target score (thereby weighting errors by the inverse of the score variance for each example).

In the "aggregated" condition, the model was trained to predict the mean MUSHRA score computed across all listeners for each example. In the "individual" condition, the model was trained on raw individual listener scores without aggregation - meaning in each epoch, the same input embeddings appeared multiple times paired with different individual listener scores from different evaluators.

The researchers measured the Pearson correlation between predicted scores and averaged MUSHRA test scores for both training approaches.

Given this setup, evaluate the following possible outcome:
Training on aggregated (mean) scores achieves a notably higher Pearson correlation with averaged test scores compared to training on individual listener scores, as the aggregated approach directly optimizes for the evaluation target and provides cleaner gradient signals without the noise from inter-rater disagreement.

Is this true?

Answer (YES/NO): NO